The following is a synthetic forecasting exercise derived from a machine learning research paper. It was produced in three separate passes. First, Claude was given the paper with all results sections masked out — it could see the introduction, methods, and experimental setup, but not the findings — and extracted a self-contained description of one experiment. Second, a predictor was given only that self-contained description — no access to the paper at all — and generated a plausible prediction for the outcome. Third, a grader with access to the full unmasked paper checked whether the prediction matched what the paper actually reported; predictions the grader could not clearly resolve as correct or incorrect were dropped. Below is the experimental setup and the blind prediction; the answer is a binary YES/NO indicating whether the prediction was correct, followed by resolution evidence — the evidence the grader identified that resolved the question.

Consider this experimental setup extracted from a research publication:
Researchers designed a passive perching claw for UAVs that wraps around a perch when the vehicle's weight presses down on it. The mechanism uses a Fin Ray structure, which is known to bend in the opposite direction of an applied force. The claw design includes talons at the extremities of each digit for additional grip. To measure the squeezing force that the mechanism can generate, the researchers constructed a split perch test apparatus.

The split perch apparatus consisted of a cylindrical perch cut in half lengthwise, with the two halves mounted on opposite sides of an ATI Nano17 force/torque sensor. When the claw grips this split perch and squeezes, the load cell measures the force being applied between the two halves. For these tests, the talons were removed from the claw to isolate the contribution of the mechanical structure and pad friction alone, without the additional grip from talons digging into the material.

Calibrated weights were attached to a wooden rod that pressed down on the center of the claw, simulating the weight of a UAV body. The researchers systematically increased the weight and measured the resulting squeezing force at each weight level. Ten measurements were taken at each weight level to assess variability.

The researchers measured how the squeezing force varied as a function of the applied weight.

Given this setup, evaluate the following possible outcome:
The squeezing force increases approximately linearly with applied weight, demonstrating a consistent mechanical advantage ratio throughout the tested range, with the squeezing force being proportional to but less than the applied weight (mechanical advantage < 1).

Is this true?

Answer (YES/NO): NO